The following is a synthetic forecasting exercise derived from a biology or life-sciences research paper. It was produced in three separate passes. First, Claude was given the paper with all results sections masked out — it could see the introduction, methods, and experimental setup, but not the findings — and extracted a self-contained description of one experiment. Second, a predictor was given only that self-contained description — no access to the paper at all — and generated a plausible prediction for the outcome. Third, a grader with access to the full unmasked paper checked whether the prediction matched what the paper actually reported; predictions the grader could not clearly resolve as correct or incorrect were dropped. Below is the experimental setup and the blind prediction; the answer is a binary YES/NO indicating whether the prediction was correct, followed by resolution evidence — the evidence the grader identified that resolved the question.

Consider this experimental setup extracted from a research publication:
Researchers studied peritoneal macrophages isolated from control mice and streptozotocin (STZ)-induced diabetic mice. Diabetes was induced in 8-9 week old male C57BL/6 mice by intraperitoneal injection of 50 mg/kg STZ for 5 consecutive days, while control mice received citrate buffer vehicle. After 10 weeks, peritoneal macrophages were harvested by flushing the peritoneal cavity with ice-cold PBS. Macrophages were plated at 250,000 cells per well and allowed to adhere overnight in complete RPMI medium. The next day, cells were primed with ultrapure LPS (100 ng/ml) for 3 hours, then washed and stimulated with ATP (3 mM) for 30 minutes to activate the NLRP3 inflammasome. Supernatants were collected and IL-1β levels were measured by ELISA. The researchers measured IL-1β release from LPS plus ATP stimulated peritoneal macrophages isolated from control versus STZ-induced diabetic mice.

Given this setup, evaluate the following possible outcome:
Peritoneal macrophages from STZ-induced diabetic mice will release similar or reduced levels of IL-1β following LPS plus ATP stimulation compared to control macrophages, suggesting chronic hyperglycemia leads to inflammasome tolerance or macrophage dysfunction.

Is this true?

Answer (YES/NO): NO